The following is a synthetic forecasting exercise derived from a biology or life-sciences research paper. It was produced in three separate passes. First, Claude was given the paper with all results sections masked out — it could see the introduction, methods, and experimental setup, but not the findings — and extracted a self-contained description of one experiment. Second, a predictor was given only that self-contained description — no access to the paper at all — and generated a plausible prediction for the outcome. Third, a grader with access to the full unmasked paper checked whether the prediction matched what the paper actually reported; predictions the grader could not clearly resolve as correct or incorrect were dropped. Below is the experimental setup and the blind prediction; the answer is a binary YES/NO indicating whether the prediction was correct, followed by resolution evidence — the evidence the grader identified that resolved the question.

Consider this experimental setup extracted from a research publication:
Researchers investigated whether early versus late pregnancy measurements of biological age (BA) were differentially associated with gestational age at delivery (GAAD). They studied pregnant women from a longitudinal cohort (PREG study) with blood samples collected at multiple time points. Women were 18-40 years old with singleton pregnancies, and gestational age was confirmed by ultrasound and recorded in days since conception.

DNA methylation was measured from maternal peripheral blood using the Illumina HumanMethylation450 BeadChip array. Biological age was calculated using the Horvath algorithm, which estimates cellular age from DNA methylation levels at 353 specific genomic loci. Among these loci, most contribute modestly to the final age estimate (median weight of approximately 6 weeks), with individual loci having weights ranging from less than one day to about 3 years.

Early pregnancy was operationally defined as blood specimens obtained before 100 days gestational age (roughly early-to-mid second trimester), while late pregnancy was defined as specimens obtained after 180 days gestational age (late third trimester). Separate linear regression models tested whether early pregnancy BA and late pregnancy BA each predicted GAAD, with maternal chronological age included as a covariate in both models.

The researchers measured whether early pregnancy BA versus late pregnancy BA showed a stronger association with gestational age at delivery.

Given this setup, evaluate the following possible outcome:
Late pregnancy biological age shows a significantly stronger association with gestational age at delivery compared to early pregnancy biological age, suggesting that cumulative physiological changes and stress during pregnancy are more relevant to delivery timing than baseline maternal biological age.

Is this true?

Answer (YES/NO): NO